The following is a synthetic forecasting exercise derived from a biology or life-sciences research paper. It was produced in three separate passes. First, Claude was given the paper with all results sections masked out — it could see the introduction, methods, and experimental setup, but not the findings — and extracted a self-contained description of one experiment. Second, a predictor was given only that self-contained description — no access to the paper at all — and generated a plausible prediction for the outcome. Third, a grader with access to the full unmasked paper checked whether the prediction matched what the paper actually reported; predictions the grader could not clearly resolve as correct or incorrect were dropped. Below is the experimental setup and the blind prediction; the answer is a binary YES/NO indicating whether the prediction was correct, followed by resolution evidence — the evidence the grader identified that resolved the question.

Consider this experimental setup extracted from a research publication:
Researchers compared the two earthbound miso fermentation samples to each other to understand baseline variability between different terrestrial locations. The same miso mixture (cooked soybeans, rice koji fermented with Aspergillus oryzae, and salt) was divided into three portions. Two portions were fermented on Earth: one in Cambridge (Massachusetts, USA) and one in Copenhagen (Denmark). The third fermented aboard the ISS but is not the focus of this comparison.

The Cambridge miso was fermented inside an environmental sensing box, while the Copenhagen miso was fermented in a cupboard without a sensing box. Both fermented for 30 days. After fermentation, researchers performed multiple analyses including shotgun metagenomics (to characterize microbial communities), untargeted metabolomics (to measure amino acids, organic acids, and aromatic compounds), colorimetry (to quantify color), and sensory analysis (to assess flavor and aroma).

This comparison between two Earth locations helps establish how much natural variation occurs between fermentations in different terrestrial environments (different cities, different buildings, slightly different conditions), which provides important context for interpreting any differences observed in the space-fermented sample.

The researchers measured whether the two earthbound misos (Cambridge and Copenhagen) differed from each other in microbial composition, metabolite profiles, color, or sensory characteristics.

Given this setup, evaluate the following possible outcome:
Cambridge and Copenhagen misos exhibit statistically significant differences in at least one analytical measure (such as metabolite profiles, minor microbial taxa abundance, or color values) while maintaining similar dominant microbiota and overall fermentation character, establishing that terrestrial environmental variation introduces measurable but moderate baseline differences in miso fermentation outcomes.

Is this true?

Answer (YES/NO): YES